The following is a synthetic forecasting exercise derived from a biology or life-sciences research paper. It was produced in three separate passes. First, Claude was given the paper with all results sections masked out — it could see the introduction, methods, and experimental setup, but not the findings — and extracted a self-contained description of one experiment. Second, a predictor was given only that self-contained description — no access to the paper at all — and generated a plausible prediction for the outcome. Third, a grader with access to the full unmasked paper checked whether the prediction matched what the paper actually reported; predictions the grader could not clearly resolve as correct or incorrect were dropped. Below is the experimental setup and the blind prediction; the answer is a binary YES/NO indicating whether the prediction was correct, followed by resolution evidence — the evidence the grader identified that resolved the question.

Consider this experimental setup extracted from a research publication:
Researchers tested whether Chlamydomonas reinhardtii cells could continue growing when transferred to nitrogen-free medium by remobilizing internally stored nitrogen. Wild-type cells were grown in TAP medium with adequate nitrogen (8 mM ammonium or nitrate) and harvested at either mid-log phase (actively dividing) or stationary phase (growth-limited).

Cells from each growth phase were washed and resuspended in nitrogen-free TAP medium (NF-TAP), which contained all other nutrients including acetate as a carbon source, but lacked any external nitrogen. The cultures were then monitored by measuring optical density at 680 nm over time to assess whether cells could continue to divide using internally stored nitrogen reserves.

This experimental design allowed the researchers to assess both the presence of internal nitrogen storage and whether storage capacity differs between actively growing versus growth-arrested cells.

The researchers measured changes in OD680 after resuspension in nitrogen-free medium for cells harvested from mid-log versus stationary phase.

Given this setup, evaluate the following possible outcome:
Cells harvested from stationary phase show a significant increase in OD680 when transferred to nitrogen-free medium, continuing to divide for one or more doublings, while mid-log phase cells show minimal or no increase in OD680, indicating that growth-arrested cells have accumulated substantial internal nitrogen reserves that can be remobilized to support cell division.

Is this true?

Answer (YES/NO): NO